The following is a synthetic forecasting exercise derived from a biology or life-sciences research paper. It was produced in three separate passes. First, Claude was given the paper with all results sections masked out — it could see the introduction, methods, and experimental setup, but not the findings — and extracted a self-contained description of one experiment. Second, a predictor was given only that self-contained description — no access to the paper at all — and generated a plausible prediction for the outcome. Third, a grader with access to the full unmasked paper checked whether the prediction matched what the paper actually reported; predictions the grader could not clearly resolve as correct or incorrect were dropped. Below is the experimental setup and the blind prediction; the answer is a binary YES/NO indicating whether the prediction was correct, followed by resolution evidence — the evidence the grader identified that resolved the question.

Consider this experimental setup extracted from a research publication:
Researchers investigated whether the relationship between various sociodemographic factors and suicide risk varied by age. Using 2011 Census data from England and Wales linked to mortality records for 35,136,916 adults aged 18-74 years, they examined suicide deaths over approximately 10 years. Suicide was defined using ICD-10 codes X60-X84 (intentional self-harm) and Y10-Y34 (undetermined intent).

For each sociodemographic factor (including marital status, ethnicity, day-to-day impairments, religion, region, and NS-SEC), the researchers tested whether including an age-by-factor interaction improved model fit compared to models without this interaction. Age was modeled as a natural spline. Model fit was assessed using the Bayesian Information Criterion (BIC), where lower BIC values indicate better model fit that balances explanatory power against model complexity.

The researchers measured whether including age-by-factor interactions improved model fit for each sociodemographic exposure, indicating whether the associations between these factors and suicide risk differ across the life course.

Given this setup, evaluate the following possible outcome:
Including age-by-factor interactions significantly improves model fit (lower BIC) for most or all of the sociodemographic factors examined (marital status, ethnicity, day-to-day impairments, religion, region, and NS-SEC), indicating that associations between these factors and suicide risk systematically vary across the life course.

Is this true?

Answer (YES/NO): NO